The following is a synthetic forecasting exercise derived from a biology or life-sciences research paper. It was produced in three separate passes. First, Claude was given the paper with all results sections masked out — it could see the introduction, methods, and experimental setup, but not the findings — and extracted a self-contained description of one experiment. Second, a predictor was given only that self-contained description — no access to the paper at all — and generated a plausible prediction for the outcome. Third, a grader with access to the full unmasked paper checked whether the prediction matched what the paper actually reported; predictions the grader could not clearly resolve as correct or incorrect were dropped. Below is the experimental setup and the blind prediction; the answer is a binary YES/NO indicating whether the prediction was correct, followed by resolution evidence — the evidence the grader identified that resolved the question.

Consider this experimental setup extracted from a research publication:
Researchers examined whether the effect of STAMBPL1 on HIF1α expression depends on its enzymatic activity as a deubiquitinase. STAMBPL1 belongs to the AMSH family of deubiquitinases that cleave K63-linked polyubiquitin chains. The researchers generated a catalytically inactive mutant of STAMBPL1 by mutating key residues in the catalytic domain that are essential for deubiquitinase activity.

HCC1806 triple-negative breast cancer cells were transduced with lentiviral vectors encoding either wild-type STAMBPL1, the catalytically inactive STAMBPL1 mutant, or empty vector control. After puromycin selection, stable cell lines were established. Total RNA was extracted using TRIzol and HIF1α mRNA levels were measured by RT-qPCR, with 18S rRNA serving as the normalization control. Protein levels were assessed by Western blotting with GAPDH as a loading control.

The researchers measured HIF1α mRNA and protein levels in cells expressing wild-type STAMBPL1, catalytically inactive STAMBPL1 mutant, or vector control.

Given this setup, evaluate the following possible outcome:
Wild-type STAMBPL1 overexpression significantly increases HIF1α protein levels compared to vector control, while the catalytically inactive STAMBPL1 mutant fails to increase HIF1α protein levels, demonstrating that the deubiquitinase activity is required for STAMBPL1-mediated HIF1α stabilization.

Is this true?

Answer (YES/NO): NO